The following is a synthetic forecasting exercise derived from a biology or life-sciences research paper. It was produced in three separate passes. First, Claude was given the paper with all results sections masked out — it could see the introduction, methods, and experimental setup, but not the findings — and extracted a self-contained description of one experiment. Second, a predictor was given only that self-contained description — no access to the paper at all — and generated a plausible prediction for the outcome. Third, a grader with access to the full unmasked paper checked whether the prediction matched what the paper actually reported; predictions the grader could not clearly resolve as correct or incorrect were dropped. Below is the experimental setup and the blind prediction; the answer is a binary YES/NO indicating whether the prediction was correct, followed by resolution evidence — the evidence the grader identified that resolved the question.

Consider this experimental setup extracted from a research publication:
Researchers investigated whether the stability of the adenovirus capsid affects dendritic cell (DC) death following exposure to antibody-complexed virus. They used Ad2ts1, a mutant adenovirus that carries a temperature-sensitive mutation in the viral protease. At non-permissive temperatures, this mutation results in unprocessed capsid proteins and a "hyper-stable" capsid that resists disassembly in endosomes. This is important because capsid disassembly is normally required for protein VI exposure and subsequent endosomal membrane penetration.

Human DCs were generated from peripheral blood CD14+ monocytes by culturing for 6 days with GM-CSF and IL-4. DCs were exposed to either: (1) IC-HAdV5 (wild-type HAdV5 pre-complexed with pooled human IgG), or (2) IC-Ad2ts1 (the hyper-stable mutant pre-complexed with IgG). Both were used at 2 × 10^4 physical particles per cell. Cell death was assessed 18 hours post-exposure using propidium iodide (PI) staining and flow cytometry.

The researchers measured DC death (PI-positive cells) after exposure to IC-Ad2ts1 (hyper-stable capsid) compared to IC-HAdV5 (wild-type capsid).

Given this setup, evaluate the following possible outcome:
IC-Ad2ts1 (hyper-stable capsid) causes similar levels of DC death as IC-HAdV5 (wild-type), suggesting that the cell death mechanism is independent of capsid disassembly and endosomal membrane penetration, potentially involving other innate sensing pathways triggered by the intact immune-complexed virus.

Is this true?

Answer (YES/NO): NO